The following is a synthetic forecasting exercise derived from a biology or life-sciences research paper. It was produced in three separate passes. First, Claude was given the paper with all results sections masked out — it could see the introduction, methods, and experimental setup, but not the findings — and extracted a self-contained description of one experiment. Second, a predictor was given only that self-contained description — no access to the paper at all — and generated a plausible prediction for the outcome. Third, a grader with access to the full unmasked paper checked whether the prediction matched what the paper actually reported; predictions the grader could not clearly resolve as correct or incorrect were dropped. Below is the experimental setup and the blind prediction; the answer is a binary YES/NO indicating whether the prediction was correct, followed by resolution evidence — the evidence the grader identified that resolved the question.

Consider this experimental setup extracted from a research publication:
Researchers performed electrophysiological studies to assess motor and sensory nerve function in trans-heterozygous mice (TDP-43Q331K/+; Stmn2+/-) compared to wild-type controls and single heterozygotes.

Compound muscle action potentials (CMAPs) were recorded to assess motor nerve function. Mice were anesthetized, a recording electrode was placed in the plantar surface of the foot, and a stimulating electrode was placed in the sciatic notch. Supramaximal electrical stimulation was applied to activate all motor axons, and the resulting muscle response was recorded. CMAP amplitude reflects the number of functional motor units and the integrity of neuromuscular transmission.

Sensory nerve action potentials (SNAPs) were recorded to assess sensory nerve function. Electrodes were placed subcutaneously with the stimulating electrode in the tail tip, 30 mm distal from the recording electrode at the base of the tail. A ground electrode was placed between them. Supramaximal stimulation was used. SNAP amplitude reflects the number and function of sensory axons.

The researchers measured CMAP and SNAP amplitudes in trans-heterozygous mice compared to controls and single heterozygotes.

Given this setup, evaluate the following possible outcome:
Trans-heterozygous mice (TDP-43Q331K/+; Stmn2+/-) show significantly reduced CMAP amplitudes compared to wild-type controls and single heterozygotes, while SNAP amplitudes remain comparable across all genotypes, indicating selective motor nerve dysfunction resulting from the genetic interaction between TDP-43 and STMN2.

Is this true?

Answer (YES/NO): NO